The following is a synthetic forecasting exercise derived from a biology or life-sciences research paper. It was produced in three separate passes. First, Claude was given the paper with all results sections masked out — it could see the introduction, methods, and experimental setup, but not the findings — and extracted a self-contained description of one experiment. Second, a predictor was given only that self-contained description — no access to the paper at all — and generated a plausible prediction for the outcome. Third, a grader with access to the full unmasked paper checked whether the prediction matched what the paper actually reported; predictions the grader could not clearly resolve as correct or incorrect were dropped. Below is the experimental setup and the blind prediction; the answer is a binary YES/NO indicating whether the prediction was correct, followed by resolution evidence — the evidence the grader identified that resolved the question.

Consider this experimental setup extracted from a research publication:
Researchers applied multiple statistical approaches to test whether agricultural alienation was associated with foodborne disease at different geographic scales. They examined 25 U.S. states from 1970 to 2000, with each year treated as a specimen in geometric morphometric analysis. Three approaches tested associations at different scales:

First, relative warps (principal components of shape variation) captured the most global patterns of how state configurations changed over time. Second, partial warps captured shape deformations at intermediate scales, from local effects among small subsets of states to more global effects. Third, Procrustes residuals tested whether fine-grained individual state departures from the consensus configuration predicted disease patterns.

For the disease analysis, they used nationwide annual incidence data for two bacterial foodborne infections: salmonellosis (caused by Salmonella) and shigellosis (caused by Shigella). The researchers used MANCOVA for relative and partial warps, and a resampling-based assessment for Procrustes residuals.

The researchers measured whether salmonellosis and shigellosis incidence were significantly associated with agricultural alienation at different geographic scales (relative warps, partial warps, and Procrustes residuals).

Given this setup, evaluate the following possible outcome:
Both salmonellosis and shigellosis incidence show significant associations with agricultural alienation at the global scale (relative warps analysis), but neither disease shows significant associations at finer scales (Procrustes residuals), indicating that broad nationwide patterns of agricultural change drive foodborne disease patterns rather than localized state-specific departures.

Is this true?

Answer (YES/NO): NO